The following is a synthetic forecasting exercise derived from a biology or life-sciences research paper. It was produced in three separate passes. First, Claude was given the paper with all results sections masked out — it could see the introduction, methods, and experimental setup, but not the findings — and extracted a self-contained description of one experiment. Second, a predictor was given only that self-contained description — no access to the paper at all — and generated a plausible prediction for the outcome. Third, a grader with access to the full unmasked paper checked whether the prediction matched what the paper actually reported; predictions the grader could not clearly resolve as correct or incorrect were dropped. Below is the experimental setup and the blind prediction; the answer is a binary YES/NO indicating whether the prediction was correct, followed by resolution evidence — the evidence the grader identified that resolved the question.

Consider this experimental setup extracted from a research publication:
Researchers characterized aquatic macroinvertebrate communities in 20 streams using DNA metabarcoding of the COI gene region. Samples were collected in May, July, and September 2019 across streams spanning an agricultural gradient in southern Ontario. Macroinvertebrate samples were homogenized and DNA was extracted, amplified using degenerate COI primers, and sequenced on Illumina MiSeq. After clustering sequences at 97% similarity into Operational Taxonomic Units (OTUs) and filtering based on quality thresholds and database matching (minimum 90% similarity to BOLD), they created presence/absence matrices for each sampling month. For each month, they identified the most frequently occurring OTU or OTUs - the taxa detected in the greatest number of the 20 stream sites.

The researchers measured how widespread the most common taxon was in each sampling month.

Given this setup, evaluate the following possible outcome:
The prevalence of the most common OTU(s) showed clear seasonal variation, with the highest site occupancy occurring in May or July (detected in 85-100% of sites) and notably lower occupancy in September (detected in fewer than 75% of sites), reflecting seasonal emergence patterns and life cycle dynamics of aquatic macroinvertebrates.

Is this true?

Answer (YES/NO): NO